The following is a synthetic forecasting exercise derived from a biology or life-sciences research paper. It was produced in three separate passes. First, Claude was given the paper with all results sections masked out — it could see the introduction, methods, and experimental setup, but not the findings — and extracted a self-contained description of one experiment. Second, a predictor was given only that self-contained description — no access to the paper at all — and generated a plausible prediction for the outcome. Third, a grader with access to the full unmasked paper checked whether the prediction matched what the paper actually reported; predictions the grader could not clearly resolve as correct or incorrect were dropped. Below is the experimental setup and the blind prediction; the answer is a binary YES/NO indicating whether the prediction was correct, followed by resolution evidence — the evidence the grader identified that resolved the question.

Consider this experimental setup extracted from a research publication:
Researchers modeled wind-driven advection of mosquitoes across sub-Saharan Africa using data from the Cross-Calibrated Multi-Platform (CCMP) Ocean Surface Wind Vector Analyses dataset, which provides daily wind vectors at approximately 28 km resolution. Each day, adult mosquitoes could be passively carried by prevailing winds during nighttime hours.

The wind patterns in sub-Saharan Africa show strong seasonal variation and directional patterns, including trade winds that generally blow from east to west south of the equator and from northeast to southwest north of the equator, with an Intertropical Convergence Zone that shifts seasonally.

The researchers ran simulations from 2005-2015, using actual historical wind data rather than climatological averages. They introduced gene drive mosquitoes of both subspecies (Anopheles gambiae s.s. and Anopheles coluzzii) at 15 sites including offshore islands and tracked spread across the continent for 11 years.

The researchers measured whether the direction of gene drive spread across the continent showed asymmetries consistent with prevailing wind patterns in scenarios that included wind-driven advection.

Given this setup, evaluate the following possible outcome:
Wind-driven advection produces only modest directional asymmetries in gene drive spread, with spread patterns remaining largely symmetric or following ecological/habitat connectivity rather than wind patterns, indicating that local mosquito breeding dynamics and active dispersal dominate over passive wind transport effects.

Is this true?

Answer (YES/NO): NO